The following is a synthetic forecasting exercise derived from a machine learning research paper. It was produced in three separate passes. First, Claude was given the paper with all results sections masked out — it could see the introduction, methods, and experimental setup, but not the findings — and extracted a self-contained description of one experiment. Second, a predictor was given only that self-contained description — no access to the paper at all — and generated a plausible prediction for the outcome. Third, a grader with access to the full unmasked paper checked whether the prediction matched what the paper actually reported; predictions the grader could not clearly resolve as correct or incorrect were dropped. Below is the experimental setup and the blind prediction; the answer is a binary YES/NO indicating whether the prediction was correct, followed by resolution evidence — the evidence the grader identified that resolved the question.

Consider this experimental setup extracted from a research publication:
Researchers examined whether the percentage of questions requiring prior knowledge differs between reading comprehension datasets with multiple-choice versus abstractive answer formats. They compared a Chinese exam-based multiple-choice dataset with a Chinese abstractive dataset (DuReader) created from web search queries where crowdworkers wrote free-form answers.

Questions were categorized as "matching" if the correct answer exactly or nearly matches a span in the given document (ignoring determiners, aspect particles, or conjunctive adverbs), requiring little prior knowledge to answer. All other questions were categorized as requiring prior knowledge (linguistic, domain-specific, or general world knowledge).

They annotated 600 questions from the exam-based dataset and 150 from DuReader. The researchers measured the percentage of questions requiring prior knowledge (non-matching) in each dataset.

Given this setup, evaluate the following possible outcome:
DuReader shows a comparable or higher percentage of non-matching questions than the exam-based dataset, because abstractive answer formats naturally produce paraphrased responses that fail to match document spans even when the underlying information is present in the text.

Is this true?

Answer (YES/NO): NO